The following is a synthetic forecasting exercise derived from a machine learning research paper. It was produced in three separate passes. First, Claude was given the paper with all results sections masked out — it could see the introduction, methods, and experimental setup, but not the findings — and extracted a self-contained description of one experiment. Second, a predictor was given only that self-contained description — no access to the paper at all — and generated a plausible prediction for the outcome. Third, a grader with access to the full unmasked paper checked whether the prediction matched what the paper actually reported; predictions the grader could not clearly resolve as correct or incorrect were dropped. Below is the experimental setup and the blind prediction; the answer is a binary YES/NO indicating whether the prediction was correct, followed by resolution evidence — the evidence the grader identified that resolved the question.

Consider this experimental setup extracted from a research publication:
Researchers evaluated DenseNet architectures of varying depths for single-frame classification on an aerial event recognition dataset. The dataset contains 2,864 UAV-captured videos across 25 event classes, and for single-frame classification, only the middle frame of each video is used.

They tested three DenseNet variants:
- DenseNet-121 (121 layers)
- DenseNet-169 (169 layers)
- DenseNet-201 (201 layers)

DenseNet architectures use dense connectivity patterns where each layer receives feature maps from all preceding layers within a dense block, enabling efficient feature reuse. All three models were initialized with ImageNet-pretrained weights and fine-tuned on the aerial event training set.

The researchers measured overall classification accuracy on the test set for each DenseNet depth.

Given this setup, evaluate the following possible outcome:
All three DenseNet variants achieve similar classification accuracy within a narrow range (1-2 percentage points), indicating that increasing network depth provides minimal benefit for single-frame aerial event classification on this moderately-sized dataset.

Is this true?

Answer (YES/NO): YES